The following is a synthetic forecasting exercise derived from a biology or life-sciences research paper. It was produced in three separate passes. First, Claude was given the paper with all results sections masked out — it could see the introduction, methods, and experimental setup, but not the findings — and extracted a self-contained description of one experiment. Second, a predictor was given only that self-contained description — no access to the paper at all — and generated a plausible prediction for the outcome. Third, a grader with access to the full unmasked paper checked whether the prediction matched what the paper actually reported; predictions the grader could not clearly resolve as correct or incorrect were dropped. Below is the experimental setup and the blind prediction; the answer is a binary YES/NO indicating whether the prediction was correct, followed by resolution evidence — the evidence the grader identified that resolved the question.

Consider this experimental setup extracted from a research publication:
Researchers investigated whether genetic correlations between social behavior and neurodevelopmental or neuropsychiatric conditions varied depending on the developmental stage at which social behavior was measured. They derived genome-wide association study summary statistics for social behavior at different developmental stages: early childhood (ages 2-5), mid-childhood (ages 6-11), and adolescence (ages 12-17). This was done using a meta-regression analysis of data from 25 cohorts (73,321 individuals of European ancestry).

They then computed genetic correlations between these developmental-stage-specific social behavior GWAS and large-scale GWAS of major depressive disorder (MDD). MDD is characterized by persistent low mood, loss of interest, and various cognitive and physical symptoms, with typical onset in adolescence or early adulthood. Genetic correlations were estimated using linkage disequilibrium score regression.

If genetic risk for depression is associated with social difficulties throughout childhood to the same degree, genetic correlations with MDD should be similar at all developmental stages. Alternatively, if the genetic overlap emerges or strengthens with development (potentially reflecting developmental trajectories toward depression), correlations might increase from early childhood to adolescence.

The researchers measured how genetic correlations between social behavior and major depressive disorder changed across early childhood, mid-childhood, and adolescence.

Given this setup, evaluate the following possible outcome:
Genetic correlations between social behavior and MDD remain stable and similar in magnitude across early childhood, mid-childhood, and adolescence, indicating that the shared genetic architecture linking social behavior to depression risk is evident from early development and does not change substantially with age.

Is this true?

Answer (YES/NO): NO